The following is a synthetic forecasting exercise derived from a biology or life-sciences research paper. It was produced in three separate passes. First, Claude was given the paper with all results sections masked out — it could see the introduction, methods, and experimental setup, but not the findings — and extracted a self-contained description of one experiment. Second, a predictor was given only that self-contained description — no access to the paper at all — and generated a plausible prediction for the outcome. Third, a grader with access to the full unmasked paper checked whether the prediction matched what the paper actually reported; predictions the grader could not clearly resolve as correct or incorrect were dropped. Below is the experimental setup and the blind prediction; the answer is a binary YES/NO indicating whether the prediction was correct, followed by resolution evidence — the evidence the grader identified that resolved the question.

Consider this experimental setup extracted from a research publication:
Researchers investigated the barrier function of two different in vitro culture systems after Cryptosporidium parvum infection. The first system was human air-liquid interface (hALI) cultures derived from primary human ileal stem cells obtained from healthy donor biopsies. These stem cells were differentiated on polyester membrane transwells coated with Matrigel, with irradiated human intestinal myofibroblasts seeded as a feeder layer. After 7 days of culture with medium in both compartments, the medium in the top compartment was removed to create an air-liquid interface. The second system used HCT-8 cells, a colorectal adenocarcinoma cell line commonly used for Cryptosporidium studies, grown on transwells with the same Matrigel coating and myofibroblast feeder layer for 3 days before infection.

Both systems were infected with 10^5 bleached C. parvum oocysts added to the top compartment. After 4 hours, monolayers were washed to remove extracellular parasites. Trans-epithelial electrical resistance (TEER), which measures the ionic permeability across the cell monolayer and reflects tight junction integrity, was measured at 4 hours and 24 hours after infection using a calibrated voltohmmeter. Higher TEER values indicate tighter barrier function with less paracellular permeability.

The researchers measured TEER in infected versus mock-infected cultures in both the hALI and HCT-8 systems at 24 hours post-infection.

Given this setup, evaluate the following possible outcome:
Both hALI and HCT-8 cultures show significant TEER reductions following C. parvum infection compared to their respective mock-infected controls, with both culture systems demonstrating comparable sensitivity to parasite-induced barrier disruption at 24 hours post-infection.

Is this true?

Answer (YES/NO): NO